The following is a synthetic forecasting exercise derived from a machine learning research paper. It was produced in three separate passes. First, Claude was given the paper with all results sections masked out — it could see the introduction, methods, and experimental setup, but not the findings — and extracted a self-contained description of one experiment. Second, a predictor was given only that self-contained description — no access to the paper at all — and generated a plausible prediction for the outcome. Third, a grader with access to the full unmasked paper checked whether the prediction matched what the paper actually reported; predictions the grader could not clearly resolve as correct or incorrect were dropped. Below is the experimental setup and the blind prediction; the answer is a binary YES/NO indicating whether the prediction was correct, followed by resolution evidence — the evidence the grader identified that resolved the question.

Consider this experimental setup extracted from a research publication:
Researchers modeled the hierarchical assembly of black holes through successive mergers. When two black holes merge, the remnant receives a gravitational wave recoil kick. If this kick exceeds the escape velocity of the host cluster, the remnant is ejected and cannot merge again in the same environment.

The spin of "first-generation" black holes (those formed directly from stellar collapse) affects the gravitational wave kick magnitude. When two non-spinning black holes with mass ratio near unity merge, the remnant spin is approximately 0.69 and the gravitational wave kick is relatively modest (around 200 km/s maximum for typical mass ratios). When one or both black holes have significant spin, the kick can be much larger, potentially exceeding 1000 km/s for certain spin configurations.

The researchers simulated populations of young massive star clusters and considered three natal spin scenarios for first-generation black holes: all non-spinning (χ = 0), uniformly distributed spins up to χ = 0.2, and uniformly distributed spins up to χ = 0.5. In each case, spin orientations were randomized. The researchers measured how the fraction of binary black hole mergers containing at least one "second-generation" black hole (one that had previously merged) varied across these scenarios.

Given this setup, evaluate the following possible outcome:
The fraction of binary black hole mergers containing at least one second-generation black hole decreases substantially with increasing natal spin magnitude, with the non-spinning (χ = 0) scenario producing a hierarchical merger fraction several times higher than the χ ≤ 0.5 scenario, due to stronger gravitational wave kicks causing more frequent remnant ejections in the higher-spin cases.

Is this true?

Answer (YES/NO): YES